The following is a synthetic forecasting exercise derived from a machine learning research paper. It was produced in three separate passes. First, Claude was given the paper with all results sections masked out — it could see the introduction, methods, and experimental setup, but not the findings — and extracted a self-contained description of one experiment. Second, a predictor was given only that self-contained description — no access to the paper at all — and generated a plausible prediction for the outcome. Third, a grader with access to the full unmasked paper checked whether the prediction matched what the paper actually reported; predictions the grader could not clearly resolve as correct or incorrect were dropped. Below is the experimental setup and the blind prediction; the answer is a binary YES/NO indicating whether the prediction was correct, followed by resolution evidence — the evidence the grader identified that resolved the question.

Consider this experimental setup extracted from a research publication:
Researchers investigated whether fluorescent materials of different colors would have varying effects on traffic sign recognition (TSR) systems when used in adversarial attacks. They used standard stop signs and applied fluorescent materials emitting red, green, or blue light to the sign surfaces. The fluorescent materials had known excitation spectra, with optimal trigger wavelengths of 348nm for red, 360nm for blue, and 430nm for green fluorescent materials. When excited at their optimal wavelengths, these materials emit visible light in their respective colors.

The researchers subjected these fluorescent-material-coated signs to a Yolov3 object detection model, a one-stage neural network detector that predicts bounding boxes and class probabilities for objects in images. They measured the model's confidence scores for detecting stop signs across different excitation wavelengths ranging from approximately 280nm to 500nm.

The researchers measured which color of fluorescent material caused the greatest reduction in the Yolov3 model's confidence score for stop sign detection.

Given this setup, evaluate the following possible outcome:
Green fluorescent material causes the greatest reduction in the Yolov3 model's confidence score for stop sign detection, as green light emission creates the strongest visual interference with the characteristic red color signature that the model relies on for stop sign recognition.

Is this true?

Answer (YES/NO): NO